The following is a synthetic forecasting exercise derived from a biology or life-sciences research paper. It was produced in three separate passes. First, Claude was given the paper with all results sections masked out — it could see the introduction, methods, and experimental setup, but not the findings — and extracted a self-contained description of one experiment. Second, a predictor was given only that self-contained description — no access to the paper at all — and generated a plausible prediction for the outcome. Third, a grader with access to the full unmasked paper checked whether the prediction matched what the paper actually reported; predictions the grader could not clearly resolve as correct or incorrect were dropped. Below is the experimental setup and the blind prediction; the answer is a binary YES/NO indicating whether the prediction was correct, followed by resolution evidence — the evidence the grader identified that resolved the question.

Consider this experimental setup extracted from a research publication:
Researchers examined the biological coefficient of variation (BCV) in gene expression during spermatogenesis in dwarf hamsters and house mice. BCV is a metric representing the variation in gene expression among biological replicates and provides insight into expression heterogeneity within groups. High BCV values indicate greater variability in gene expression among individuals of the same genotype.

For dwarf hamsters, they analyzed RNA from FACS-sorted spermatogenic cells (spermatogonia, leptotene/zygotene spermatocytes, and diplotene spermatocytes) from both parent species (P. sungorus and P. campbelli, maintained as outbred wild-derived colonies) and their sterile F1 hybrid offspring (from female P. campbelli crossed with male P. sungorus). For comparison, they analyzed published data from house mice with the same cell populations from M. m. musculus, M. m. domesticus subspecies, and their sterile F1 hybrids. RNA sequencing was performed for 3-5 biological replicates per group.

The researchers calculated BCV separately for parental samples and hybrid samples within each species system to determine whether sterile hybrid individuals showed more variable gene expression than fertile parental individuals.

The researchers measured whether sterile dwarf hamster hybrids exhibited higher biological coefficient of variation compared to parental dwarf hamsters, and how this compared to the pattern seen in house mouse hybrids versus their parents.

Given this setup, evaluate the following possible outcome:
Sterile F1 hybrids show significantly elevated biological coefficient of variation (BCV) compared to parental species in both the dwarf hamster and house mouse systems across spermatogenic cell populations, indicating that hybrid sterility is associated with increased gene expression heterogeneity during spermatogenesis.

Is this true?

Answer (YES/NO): NO